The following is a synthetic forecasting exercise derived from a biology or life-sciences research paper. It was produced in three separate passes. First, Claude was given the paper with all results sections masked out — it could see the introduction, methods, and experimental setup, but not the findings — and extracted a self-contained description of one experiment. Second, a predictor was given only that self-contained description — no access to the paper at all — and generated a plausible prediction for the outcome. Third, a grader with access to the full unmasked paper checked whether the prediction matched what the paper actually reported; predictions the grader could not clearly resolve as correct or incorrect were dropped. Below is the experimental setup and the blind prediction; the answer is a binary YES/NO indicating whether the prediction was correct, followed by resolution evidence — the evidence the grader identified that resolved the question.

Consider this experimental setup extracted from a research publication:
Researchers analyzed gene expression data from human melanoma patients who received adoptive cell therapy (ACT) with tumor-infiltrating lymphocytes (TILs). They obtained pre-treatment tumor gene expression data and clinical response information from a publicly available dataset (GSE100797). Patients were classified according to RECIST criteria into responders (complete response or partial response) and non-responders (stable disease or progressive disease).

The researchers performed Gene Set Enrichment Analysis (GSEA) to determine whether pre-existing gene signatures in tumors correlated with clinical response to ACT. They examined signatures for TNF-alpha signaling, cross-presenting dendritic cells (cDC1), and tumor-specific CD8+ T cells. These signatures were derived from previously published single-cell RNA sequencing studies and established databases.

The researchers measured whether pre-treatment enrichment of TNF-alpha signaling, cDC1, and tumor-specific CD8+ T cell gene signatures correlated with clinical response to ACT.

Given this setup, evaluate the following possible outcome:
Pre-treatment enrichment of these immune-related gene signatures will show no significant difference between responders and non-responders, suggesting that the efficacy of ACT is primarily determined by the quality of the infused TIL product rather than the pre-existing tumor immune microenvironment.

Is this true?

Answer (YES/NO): NO